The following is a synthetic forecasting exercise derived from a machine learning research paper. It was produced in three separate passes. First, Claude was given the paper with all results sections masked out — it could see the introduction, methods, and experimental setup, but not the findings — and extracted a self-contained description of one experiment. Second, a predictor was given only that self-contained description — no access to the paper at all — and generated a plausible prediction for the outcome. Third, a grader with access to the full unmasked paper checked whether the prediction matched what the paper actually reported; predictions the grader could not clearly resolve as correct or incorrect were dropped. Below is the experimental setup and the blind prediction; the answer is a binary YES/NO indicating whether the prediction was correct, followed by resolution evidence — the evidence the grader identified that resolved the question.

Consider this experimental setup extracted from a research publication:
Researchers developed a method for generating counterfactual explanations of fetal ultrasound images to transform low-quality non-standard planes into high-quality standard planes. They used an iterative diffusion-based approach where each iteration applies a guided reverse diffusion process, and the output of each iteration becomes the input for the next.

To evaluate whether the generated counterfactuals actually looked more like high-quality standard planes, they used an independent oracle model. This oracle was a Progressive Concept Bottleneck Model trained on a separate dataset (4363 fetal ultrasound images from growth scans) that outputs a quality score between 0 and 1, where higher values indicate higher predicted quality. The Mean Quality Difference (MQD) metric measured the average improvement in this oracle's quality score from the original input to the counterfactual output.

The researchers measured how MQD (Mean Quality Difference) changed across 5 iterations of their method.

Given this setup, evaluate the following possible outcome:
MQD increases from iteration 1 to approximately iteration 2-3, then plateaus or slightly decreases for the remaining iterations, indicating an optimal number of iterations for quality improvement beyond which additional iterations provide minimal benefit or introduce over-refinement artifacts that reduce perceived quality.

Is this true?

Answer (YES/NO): NO